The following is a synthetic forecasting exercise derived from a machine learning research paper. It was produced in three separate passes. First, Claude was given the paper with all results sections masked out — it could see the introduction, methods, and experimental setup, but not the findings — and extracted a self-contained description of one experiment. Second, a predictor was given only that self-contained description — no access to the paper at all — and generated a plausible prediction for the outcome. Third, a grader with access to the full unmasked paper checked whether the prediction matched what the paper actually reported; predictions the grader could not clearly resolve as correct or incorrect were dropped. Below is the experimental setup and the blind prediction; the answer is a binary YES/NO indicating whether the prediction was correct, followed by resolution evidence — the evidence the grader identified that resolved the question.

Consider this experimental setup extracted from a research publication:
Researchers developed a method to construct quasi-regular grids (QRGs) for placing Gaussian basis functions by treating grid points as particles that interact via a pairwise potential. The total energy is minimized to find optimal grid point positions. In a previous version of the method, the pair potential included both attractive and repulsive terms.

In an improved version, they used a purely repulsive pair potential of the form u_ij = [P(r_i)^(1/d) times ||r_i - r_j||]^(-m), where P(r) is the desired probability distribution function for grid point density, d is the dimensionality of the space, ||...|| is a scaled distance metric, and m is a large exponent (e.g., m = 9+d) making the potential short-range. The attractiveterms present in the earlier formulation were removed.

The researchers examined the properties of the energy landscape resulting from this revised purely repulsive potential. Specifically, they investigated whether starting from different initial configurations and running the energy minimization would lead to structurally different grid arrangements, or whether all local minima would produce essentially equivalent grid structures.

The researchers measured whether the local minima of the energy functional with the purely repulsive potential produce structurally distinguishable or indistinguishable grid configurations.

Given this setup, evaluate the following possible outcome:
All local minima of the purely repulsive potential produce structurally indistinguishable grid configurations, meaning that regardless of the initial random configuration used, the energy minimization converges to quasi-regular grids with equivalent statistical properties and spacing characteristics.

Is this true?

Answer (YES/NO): YES